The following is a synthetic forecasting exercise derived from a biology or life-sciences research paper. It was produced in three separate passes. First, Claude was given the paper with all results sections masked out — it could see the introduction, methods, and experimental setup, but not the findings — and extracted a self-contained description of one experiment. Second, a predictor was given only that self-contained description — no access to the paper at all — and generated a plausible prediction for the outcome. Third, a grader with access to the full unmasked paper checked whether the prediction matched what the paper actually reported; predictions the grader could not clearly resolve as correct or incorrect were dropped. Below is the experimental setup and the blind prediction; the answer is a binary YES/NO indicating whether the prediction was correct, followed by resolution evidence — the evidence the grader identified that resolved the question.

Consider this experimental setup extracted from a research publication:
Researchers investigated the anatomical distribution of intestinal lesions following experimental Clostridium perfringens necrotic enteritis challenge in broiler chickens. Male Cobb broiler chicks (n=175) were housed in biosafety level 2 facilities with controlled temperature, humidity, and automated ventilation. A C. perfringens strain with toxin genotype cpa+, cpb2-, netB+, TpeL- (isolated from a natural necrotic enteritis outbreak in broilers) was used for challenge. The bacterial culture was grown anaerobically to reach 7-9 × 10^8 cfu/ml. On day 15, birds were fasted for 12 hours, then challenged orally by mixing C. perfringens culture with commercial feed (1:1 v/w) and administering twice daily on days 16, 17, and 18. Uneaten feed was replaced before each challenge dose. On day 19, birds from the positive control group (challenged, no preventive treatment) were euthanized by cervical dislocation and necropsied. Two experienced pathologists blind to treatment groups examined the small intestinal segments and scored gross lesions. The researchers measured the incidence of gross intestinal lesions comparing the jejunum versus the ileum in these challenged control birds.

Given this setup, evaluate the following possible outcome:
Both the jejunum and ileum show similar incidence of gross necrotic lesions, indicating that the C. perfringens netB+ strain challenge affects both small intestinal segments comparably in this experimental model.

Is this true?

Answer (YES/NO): NO